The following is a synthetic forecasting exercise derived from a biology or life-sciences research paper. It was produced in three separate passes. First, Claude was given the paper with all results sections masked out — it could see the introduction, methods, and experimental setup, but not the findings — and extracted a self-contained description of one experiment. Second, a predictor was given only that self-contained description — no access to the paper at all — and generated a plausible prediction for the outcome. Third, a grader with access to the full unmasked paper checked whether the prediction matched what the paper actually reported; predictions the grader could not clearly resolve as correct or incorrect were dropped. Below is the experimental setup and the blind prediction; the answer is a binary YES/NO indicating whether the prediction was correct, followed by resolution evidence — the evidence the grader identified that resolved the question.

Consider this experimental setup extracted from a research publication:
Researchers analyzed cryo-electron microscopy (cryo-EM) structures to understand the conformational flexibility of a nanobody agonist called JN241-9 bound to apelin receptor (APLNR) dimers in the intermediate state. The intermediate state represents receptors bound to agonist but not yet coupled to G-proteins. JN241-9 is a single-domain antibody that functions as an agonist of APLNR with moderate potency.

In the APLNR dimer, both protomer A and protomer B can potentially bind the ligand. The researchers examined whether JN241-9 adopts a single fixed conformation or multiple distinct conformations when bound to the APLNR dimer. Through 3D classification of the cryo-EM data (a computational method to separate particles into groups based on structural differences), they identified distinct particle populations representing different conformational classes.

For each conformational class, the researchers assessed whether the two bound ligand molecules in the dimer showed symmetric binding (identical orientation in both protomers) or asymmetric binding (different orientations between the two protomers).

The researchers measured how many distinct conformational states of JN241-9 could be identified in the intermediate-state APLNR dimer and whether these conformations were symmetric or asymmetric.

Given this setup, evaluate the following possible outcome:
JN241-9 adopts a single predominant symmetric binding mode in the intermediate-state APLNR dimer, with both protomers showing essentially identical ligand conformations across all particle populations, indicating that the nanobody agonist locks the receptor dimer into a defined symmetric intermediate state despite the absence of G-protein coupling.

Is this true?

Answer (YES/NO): NO